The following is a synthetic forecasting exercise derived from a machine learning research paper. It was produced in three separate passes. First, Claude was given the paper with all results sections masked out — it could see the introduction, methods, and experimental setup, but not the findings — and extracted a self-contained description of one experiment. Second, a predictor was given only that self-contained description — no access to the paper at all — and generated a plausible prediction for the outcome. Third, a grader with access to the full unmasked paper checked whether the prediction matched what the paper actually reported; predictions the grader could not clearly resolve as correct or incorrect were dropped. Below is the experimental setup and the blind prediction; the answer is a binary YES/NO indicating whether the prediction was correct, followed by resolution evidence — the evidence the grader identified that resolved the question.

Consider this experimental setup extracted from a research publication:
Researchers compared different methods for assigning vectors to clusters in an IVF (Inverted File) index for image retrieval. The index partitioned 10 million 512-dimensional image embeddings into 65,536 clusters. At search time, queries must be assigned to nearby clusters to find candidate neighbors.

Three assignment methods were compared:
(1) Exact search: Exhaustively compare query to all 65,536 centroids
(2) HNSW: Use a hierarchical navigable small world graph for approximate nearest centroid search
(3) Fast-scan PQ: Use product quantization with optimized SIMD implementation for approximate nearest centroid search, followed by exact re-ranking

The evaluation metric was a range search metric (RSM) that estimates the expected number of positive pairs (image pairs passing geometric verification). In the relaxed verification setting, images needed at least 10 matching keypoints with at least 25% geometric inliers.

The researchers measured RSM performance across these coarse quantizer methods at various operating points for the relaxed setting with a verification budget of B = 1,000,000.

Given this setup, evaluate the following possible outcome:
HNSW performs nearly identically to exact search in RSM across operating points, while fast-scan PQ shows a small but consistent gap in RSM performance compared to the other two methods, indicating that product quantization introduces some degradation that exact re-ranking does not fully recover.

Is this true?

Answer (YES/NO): NO